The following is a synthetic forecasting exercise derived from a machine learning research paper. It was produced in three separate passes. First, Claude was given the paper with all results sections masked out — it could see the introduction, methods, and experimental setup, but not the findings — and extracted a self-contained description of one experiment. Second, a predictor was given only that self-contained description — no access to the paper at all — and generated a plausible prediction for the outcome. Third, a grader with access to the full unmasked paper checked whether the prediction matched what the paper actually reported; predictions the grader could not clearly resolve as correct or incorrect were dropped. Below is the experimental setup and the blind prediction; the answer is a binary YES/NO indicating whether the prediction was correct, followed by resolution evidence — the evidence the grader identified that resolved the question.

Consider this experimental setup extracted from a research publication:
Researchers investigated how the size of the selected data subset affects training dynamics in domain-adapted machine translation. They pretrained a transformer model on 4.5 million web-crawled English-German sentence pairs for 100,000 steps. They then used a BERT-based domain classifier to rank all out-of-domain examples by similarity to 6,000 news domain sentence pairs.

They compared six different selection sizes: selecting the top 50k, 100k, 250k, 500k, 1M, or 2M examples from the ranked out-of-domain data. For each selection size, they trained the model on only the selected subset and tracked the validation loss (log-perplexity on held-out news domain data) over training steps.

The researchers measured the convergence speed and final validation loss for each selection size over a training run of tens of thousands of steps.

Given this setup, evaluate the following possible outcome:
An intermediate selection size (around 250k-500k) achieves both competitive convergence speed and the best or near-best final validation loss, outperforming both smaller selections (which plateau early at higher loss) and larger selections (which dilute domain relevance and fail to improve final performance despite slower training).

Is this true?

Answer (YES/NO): NO